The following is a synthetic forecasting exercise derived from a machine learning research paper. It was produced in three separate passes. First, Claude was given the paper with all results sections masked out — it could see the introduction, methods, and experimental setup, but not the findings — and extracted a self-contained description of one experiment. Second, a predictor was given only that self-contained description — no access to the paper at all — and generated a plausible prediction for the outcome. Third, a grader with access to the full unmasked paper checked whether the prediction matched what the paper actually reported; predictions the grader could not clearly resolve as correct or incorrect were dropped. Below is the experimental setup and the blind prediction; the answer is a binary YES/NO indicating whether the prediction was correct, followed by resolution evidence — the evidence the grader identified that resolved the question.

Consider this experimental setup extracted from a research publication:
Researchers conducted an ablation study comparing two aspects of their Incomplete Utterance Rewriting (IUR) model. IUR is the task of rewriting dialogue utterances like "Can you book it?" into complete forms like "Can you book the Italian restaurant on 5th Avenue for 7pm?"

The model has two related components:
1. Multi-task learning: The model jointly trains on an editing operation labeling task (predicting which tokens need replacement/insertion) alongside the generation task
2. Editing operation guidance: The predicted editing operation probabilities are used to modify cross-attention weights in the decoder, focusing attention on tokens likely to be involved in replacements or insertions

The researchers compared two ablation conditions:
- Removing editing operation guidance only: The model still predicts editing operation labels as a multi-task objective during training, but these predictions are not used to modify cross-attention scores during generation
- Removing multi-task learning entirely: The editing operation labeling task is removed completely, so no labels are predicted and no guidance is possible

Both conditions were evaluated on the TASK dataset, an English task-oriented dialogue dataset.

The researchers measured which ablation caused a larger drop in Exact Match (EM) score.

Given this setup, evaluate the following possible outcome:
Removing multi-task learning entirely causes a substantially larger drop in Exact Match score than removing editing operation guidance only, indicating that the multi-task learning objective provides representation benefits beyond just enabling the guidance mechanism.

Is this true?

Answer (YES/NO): NO